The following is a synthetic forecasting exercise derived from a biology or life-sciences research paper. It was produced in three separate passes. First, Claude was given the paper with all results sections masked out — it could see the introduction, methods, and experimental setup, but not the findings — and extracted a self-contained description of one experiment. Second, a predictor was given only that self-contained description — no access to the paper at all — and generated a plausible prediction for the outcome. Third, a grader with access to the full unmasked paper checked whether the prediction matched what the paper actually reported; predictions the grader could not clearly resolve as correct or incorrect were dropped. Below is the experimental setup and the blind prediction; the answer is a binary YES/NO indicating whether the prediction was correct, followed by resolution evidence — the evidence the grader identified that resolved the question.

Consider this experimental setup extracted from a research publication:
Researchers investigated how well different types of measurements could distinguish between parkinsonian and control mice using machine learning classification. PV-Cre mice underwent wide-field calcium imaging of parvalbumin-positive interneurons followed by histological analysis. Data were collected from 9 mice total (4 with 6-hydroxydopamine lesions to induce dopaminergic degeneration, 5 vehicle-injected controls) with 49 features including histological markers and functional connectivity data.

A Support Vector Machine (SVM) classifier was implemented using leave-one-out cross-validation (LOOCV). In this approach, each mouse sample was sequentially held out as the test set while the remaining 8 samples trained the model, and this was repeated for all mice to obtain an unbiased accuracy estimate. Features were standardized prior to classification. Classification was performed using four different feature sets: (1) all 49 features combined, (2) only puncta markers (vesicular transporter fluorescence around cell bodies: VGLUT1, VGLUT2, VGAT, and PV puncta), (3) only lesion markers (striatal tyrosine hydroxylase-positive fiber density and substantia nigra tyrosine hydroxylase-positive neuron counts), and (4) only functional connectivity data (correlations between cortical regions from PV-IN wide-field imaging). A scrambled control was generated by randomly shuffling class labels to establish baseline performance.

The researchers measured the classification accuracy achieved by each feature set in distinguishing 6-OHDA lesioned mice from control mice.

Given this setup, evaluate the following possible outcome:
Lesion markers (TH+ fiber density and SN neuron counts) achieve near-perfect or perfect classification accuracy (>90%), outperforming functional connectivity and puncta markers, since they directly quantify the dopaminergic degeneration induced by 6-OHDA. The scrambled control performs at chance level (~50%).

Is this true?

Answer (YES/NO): NO